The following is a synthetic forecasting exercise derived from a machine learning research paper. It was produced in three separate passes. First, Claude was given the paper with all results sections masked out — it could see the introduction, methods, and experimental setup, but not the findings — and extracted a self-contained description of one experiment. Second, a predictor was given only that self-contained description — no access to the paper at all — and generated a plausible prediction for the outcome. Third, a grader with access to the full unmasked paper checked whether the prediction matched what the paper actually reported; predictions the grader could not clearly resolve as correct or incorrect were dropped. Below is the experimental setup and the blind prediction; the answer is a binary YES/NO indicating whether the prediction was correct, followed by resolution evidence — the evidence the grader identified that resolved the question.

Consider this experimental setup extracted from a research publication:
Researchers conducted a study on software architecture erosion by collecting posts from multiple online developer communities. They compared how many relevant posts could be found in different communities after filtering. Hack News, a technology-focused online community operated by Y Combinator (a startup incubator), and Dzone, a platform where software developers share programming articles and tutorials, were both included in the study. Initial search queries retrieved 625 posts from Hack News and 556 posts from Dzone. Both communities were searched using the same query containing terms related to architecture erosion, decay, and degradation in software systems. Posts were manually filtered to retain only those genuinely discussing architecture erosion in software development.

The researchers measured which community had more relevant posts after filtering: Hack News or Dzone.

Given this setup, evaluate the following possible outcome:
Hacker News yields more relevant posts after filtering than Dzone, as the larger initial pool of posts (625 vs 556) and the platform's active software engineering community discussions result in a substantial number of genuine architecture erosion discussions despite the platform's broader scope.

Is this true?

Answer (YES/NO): NO